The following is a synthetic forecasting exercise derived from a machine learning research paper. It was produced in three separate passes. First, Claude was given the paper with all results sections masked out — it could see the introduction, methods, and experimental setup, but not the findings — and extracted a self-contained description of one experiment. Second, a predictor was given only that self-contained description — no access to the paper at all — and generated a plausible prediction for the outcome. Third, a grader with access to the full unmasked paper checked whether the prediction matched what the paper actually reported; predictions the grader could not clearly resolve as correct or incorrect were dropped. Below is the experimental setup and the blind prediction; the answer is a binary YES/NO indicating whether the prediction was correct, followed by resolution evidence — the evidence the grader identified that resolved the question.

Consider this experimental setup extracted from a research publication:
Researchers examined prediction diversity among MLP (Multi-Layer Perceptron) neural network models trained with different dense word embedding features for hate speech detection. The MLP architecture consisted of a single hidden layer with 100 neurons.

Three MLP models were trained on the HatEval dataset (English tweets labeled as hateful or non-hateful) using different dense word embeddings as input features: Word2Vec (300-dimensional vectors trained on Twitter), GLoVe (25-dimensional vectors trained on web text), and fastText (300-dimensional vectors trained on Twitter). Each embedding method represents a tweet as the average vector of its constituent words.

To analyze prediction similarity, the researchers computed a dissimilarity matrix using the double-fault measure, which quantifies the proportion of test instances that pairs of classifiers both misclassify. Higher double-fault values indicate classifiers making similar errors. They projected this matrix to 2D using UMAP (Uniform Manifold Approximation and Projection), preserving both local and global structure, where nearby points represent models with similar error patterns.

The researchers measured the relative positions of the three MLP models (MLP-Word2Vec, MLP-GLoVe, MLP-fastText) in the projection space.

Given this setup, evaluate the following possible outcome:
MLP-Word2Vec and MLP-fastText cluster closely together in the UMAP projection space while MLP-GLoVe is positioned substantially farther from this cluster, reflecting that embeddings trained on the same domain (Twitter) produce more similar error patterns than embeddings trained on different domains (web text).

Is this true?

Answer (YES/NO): NO